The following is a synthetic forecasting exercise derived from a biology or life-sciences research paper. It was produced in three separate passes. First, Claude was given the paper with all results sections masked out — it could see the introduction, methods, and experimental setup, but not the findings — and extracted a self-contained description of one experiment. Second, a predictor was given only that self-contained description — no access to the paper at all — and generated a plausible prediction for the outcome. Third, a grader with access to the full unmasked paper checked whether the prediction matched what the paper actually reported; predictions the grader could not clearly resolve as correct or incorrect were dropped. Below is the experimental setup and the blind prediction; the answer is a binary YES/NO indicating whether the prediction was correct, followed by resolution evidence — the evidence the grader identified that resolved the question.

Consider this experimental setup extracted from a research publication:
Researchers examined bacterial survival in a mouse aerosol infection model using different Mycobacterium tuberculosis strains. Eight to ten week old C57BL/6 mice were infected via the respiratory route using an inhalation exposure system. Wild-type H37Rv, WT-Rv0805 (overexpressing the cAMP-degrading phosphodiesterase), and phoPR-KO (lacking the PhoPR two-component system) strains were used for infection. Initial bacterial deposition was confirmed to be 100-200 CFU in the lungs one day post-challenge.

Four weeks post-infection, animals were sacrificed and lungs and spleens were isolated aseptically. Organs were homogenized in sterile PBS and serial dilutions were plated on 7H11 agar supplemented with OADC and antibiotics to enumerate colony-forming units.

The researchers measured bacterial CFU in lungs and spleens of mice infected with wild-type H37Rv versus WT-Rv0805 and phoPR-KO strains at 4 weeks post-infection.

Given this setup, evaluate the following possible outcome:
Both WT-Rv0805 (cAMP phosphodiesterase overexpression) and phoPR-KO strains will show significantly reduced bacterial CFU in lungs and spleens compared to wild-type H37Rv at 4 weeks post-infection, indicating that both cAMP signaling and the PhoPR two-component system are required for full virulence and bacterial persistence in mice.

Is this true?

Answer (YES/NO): YES